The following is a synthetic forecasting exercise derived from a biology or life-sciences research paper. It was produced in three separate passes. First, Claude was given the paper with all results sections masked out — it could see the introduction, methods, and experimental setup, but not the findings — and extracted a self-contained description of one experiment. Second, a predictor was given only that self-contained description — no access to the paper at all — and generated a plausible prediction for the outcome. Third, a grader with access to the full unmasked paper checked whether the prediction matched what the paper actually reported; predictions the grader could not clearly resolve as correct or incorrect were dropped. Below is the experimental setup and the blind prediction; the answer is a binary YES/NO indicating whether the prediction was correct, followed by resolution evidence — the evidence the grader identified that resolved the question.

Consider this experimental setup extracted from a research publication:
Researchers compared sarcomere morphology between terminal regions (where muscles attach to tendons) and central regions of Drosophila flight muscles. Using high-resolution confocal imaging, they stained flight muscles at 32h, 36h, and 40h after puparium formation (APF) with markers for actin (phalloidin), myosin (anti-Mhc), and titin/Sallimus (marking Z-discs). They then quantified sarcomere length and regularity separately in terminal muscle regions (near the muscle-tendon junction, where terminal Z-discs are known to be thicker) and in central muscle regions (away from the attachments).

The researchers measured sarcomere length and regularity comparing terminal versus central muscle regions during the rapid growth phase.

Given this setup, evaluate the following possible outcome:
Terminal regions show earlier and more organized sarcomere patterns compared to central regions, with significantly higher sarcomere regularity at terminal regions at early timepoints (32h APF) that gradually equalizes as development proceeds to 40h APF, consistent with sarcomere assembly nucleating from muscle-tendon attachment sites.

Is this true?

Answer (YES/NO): NO